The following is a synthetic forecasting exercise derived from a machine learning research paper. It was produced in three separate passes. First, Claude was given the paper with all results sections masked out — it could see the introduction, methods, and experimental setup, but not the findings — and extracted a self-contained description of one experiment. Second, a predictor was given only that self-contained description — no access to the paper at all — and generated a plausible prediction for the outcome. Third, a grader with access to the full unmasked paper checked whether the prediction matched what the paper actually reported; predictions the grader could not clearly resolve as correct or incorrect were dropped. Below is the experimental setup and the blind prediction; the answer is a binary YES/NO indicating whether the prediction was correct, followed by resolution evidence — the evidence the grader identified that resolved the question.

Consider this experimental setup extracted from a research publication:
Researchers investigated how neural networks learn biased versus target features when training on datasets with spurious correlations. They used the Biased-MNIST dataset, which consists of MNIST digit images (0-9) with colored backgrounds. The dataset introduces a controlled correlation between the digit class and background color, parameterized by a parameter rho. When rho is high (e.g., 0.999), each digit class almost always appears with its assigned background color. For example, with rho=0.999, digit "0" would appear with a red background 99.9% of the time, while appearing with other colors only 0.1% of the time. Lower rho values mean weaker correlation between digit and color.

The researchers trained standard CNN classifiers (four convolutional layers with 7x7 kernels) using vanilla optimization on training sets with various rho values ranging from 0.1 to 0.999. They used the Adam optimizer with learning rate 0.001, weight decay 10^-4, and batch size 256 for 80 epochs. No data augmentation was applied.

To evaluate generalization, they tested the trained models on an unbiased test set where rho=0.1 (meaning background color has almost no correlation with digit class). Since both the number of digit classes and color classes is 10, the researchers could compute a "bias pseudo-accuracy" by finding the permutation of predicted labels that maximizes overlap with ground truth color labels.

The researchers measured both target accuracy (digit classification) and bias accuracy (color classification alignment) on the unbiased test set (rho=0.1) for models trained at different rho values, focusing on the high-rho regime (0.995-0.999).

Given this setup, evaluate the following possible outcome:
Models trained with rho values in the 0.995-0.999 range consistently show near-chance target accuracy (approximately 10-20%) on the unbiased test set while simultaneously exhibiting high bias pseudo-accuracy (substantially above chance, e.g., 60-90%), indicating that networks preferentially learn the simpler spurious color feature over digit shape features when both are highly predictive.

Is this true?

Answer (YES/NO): NO